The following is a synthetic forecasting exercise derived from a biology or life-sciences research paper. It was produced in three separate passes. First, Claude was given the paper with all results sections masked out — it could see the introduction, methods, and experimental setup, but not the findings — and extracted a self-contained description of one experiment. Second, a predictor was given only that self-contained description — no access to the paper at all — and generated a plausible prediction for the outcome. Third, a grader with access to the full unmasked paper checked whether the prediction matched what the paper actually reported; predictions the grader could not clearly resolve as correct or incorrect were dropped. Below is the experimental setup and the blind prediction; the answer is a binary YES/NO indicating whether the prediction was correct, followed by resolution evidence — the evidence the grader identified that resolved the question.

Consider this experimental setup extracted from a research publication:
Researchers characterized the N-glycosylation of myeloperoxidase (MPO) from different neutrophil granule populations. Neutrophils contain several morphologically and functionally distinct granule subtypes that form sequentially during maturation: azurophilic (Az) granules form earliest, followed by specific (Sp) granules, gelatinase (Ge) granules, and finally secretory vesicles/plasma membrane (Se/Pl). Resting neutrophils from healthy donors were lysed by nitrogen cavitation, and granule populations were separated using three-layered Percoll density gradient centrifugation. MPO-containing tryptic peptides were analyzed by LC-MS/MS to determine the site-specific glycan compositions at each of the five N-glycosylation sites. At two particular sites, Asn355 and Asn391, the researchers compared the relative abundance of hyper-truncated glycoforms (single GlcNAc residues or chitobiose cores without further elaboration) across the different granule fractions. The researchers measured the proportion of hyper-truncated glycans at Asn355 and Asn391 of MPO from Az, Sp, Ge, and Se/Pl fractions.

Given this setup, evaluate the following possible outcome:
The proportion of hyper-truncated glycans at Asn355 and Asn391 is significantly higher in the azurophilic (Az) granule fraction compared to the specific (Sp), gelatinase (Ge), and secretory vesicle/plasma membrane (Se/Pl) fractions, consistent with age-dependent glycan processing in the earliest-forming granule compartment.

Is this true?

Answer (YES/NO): NO